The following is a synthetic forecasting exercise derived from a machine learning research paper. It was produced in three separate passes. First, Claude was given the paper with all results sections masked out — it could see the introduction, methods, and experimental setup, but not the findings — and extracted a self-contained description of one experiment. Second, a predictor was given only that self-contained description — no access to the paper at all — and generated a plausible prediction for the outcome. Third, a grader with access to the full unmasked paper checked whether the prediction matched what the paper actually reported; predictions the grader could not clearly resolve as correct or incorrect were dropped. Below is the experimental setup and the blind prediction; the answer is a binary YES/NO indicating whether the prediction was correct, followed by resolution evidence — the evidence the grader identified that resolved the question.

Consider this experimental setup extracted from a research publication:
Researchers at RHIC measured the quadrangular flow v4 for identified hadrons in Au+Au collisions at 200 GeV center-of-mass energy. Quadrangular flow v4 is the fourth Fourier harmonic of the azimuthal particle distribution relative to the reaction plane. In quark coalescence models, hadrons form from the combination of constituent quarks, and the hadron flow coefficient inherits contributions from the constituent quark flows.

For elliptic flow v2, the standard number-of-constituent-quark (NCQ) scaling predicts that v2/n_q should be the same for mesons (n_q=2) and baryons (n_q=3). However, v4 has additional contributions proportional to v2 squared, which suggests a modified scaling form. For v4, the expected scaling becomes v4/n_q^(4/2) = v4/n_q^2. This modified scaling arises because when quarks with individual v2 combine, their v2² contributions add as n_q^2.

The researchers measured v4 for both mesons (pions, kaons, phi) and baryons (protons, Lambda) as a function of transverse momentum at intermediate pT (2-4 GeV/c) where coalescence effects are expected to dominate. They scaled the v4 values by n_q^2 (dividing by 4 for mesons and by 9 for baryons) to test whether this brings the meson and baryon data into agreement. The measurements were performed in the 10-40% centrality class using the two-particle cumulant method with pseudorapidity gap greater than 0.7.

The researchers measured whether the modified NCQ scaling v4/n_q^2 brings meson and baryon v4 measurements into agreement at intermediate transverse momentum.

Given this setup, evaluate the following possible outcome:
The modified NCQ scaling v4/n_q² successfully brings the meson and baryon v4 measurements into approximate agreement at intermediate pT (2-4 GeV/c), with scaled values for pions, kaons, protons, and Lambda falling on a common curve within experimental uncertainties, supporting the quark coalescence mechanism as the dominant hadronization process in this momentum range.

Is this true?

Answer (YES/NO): YES